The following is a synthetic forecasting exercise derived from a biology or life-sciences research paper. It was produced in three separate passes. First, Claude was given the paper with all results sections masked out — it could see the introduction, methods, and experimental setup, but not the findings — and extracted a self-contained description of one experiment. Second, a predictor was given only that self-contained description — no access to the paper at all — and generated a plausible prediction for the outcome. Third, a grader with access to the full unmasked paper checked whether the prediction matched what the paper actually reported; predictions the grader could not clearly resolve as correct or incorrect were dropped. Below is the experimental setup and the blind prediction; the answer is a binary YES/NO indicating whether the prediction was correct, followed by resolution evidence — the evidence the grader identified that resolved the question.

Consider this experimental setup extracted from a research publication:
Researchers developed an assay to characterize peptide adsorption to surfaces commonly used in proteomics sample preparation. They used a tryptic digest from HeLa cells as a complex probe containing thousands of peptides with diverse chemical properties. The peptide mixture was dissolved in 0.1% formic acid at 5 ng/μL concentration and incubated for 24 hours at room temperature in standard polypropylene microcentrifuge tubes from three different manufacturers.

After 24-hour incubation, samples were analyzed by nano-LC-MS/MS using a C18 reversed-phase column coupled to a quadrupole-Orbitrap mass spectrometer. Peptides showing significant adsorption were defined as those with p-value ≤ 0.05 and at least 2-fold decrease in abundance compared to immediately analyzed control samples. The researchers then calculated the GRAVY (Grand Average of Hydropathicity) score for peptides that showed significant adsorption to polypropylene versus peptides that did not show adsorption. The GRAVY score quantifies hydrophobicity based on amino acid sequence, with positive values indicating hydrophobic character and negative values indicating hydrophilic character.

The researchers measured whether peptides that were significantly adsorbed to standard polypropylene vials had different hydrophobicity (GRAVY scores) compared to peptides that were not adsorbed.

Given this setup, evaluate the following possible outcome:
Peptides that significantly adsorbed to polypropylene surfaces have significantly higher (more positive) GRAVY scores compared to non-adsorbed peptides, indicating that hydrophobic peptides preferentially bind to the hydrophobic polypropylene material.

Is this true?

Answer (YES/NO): YES